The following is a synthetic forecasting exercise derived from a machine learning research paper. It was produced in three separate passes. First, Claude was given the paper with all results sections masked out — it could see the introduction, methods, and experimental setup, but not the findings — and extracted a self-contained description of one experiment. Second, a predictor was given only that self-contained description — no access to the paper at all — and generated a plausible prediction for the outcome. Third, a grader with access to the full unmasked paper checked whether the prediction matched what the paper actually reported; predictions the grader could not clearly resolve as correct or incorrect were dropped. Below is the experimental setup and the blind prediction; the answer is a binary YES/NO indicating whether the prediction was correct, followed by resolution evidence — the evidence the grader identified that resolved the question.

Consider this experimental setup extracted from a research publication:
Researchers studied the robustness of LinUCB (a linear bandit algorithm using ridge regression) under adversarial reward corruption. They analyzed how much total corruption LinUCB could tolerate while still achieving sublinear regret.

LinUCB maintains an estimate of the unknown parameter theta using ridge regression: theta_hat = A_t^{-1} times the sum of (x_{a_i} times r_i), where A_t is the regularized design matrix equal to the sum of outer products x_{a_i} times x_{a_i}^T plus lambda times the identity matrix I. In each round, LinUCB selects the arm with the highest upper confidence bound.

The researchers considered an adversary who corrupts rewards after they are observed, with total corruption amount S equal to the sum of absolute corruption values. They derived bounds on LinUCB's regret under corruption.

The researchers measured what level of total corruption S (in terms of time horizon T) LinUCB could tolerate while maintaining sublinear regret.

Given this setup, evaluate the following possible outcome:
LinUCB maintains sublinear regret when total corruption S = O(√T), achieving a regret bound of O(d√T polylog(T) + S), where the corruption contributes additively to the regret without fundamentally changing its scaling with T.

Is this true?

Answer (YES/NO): NO